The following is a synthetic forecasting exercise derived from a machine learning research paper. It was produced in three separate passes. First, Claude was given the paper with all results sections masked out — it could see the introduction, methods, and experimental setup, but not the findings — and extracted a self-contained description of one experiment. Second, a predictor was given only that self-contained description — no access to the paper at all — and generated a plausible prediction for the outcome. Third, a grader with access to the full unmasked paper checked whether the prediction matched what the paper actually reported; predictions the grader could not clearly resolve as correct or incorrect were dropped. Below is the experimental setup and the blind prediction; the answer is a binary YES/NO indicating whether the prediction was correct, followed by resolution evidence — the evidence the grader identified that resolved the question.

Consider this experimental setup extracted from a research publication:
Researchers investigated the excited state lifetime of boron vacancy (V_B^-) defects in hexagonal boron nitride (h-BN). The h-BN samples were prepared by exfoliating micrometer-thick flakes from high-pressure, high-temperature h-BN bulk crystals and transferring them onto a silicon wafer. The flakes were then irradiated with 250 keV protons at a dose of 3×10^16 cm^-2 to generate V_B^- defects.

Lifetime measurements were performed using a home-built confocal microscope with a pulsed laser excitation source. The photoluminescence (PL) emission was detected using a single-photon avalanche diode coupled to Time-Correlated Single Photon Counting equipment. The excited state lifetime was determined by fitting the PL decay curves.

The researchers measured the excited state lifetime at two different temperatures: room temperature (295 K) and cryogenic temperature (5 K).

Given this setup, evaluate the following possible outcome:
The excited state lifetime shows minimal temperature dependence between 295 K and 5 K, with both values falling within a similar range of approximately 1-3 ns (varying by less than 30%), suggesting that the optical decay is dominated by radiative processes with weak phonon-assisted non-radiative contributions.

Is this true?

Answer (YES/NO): NO